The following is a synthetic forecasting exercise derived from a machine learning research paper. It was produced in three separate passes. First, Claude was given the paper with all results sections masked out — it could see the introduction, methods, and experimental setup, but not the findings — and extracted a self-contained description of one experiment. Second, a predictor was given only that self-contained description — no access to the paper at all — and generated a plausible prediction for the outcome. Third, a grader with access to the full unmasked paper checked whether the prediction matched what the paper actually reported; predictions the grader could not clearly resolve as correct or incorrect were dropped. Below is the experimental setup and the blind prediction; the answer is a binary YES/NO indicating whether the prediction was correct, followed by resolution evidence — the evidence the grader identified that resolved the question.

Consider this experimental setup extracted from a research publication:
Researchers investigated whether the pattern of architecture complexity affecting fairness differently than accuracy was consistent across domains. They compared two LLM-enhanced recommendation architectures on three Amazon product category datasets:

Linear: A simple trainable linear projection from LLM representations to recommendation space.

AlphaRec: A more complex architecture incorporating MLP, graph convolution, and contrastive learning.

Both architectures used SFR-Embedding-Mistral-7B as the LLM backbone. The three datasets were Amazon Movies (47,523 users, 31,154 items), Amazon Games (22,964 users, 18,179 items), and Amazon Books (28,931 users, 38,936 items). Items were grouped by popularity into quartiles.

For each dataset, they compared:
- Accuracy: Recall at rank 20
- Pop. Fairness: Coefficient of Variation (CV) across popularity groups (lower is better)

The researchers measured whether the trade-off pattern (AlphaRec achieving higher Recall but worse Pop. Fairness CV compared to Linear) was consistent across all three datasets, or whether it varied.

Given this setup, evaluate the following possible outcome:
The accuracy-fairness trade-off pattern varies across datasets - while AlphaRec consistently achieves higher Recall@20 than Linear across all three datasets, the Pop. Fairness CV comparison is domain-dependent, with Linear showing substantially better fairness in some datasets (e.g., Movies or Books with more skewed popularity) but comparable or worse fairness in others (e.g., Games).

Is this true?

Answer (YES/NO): NO